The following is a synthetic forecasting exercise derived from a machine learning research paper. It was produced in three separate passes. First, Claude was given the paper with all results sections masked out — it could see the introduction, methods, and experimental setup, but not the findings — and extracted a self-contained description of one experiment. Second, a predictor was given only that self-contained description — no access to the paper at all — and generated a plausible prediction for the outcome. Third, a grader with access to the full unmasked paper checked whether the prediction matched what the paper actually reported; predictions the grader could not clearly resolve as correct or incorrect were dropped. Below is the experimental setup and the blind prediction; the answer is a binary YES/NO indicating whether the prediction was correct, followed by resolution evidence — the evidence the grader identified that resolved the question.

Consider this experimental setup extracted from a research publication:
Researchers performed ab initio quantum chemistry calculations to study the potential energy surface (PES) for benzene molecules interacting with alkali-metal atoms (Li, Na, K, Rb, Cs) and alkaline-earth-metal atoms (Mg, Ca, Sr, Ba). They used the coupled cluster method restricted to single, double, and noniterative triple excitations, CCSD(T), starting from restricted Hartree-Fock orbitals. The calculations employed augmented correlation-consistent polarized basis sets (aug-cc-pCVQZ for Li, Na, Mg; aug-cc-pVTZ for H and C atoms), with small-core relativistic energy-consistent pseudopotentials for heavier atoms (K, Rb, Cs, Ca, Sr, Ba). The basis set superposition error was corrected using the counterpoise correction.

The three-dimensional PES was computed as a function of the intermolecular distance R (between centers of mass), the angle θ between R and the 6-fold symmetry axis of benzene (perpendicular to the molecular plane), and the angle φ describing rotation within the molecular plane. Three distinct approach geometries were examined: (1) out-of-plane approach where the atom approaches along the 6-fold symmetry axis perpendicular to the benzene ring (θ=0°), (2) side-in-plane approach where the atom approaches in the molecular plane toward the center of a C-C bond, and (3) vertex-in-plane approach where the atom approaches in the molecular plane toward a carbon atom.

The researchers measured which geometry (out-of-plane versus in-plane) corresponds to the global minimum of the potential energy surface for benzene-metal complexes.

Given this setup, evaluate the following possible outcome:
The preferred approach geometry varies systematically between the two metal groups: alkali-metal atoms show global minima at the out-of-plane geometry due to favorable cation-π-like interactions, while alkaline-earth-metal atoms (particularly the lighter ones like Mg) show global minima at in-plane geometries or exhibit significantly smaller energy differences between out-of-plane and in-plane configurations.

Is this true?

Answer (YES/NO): NO